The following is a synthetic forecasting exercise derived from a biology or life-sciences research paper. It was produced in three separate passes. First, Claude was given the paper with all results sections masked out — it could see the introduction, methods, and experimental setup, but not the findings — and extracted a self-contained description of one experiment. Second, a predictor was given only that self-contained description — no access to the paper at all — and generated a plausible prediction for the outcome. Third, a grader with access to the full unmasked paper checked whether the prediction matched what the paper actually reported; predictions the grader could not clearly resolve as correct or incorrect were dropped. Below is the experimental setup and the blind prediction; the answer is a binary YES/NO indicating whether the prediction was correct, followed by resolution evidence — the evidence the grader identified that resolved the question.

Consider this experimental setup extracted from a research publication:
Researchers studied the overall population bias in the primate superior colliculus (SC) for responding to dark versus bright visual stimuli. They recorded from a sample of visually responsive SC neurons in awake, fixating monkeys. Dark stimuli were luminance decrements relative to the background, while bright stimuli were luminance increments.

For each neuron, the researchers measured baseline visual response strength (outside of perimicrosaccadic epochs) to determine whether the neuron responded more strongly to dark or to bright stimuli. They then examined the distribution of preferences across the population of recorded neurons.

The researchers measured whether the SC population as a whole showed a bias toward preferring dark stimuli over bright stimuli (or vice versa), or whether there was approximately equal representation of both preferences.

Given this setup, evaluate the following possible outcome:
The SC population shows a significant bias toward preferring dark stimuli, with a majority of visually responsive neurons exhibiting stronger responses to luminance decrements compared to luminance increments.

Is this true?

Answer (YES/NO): NO